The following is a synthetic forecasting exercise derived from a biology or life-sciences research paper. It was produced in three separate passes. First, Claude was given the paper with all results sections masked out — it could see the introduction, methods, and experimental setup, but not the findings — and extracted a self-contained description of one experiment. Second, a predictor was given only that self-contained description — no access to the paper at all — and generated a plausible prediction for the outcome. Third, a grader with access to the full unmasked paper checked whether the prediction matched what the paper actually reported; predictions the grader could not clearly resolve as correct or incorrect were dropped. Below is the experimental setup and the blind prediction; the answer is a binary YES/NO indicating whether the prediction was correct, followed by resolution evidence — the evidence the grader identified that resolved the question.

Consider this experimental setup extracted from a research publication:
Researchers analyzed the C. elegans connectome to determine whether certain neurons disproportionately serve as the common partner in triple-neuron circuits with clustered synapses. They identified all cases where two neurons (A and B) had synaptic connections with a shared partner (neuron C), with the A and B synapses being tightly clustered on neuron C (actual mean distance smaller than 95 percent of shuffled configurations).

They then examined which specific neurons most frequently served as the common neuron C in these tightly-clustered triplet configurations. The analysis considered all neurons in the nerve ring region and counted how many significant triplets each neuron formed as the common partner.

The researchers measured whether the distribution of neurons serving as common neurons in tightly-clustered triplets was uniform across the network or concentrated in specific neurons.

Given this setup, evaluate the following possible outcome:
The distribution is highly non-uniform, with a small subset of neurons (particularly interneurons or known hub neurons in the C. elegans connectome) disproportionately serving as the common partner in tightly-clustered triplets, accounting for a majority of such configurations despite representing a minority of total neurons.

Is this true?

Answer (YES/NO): YES